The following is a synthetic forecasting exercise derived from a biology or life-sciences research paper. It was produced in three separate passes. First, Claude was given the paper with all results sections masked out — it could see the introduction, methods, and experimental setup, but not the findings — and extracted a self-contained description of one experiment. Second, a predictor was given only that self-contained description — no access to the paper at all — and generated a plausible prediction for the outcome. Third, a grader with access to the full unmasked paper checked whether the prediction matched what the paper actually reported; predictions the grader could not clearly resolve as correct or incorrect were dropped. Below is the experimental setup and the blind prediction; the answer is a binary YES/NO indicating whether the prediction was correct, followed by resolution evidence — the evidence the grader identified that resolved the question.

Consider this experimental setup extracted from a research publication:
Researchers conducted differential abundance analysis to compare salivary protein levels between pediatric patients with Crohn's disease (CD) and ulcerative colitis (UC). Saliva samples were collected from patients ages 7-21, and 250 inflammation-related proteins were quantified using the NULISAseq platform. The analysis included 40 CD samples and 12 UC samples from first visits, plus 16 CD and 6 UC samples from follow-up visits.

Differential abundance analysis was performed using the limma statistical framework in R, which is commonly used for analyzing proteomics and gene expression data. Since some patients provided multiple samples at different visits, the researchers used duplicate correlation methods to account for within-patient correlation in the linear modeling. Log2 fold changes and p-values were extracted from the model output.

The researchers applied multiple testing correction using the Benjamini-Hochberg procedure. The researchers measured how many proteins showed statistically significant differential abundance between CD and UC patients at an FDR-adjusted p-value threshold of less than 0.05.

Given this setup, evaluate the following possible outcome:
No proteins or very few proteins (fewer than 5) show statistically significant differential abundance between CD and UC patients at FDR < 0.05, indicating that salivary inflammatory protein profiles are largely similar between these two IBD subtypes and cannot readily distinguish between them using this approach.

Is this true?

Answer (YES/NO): NO